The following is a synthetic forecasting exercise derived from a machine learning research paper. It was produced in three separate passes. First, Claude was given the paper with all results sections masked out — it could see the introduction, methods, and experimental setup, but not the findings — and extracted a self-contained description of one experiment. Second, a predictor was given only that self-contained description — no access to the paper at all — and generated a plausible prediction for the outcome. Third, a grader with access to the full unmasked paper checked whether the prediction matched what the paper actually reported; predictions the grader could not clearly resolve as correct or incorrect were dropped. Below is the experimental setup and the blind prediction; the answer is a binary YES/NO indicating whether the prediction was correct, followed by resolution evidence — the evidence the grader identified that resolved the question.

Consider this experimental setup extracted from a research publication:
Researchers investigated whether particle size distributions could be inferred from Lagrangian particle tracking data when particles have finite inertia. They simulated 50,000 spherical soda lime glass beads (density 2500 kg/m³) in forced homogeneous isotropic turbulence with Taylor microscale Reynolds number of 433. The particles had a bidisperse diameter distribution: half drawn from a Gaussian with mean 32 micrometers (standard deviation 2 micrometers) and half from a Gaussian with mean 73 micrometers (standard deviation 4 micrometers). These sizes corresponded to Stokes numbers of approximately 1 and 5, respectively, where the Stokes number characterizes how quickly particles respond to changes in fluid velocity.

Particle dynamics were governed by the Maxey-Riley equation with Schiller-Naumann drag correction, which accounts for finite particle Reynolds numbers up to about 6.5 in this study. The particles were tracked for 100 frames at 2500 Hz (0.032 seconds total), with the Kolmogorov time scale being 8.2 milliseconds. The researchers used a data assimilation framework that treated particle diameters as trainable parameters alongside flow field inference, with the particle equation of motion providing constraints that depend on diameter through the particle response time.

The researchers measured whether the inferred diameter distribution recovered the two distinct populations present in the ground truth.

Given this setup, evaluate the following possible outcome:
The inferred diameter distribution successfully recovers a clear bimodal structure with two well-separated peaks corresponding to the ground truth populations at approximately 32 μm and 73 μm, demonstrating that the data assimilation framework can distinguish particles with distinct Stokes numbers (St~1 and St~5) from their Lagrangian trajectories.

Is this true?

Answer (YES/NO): YES